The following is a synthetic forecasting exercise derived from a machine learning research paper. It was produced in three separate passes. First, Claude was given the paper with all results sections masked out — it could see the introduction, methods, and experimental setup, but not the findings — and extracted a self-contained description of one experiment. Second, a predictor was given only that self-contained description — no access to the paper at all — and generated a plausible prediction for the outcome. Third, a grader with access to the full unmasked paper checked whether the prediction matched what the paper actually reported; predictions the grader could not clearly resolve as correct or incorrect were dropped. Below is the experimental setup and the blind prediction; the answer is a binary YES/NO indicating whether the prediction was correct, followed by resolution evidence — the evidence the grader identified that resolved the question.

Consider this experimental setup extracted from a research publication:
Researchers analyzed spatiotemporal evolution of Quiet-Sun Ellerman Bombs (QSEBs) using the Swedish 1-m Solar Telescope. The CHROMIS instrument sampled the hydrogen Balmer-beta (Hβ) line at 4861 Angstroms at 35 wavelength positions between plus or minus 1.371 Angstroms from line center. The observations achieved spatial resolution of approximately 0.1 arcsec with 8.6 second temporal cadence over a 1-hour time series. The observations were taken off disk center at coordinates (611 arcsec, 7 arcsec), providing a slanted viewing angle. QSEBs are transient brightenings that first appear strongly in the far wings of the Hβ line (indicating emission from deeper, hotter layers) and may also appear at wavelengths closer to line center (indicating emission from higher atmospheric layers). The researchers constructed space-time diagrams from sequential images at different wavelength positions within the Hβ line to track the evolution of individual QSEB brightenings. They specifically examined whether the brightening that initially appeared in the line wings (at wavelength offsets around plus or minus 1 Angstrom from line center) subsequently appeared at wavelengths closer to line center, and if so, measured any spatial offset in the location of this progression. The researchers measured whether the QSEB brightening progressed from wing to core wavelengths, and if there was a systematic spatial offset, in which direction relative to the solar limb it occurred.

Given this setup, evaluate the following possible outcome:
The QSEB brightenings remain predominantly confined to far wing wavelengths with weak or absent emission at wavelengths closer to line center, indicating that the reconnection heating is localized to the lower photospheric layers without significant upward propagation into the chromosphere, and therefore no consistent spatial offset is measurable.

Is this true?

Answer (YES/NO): NO